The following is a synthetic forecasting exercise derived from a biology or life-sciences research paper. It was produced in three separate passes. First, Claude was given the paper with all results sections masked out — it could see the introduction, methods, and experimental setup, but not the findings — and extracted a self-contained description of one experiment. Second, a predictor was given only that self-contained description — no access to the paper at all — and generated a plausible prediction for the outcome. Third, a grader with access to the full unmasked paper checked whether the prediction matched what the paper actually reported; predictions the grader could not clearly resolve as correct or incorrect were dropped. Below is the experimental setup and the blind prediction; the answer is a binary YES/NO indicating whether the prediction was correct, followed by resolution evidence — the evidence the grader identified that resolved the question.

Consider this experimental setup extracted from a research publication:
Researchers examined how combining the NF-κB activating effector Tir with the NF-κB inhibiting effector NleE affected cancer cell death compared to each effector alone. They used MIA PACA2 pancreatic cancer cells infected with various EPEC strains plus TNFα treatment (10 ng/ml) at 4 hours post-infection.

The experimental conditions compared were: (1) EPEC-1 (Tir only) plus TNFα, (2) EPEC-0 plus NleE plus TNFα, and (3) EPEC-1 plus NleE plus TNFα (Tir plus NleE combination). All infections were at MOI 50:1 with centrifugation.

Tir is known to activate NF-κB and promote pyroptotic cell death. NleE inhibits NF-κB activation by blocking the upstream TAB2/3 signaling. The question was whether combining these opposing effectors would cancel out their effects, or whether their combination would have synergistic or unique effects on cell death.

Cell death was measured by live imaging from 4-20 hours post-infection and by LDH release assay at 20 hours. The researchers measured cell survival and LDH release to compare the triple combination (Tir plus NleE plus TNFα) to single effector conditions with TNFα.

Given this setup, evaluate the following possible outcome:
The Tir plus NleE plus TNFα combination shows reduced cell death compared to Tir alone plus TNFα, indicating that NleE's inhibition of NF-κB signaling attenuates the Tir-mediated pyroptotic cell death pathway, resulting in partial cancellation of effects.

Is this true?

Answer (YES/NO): NO